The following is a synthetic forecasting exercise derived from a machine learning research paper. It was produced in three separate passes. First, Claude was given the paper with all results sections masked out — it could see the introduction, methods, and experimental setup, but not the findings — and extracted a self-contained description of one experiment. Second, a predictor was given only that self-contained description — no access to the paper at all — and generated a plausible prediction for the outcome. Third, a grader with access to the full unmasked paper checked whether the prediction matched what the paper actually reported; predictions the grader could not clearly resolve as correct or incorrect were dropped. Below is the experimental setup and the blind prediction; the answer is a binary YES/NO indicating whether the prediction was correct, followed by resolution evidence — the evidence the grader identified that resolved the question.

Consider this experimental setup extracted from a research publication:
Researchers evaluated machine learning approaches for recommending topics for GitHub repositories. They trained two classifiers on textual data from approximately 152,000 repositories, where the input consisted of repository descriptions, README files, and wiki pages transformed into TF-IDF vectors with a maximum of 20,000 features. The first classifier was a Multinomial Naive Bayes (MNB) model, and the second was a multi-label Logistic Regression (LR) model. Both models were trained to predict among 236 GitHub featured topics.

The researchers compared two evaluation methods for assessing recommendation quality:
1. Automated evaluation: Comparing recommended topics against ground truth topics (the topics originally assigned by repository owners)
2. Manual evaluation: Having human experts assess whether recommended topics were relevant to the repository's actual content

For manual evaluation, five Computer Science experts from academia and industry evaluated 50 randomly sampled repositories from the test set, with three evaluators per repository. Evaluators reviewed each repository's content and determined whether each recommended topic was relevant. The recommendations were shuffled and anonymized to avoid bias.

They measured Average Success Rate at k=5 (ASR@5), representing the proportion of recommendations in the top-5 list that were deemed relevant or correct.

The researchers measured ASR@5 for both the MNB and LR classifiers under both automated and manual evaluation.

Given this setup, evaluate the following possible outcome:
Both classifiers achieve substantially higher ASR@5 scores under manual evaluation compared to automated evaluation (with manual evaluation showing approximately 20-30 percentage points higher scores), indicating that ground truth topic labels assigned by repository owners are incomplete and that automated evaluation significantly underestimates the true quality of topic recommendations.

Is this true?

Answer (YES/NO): NO